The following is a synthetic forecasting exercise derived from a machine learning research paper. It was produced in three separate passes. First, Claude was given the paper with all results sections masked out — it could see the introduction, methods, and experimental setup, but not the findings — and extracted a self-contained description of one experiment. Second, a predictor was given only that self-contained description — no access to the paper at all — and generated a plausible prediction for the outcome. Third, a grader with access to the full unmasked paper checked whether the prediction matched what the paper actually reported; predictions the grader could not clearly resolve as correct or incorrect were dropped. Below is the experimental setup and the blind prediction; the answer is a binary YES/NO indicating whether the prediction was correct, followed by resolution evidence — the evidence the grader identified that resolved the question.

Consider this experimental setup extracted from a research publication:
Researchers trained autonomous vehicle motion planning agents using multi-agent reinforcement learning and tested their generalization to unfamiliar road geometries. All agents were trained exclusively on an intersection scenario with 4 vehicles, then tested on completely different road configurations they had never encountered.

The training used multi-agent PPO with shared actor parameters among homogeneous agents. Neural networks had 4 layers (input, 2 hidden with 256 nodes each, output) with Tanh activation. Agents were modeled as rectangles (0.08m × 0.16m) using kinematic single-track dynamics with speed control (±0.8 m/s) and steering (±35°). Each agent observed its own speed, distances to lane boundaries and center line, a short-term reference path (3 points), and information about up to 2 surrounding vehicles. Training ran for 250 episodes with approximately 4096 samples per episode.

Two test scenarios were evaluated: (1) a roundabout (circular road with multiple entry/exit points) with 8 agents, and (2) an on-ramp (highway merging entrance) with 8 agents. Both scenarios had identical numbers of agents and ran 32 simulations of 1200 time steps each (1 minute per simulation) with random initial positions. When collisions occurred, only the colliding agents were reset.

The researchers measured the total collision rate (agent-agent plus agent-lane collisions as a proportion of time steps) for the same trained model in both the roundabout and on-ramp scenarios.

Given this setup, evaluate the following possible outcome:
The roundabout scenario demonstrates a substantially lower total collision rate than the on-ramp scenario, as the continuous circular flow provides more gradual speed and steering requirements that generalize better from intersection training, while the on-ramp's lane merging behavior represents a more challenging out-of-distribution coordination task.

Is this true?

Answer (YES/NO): NO